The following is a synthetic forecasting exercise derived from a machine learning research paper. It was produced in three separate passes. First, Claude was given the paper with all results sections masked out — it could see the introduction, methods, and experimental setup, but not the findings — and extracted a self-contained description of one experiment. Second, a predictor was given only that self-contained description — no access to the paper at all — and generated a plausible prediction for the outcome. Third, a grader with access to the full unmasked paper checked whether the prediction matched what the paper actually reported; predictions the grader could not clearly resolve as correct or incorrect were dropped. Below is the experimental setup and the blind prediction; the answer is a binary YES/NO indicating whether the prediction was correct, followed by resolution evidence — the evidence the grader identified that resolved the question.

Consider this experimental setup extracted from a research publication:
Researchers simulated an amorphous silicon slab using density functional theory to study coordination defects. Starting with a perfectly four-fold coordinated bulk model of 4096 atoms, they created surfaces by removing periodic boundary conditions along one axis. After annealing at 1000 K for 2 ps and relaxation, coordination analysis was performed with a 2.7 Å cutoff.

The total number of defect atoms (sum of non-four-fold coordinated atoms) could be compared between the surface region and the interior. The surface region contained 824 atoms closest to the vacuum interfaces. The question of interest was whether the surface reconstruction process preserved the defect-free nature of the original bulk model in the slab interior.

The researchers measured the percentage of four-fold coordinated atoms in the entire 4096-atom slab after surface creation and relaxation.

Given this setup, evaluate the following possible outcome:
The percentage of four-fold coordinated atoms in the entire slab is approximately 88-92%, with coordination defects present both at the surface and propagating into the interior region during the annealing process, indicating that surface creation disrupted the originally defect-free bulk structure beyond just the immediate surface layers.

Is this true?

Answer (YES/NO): NO